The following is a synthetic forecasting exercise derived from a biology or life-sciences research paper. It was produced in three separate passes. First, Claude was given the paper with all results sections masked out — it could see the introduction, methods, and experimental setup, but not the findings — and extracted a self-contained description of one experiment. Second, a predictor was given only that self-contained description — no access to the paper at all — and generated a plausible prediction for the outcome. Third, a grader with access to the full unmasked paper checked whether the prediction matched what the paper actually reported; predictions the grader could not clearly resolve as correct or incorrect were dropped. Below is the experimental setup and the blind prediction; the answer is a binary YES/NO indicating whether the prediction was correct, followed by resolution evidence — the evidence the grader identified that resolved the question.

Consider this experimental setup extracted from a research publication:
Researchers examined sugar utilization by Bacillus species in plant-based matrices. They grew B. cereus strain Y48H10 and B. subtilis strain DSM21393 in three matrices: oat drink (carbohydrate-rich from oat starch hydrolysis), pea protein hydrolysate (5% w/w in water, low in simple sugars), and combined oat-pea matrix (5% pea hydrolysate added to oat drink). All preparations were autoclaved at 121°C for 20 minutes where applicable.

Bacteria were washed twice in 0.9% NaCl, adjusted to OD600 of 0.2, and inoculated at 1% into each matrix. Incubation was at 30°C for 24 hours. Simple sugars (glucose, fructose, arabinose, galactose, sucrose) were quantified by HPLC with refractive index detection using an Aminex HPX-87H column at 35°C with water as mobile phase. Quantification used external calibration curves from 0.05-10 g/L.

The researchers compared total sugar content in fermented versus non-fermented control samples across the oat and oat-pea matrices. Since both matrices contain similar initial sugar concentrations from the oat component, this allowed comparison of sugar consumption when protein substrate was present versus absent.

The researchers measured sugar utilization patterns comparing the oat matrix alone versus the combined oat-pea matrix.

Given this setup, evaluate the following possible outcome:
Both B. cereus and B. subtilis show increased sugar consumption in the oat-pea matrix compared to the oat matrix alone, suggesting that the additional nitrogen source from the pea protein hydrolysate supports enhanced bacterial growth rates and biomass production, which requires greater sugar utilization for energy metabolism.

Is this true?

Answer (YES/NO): YES